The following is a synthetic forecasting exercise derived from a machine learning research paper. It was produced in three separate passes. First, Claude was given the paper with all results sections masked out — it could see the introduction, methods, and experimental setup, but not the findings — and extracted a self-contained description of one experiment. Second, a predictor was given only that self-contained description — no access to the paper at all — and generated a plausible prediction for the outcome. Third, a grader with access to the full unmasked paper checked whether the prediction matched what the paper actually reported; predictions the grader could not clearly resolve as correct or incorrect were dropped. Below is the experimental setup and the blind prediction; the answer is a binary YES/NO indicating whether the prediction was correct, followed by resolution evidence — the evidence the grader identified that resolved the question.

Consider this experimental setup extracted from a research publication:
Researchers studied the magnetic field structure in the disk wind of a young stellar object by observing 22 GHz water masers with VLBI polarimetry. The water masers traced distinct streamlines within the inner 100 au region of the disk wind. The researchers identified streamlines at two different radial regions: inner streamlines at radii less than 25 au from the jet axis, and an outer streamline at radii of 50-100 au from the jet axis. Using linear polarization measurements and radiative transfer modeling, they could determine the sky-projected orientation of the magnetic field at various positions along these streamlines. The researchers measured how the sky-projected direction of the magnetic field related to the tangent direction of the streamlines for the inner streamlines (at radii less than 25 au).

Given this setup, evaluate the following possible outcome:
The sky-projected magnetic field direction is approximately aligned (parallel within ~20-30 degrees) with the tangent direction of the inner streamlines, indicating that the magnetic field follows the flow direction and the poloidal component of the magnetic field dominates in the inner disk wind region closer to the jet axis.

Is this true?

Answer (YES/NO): YES